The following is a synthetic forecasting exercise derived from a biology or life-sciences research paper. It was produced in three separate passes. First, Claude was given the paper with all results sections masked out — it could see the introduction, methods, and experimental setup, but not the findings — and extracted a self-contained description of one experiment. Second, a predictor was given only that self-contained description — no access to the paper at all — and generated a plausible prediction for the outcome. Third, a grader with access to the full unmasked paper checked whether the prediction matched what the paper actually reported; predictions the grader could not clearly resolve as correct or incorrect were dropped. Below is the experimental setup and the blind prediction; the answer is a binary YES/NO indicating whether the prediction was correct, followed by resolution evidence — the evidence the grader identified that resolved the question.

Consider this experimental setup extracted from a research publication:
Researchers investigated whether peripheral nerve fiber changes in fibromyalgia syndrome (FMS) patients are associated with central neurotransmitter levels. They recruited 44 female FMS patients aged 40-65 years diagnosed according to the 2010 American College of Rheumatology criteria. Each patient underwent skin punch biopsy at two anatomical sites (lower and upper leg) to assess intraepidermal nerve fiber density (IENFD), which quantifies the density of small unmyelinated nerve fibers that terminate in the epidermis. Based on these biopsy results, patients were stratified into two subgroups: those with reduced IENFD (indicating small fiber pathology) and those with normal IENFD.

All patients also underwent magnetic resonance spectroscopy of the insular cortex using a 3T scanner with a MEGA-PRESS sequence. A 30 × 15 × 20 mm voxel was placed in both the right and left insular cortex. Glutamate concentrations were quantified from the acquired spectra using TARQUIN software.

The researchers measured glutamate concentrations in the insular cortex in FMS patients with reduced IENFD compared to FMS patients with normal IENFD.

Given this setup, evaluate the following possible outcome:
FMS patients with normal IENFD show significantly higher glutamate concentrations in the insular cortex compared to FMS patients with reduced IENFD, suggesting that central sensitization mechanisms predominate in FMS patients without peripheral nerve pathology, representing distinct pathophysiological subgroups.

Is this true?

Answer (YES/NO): NO